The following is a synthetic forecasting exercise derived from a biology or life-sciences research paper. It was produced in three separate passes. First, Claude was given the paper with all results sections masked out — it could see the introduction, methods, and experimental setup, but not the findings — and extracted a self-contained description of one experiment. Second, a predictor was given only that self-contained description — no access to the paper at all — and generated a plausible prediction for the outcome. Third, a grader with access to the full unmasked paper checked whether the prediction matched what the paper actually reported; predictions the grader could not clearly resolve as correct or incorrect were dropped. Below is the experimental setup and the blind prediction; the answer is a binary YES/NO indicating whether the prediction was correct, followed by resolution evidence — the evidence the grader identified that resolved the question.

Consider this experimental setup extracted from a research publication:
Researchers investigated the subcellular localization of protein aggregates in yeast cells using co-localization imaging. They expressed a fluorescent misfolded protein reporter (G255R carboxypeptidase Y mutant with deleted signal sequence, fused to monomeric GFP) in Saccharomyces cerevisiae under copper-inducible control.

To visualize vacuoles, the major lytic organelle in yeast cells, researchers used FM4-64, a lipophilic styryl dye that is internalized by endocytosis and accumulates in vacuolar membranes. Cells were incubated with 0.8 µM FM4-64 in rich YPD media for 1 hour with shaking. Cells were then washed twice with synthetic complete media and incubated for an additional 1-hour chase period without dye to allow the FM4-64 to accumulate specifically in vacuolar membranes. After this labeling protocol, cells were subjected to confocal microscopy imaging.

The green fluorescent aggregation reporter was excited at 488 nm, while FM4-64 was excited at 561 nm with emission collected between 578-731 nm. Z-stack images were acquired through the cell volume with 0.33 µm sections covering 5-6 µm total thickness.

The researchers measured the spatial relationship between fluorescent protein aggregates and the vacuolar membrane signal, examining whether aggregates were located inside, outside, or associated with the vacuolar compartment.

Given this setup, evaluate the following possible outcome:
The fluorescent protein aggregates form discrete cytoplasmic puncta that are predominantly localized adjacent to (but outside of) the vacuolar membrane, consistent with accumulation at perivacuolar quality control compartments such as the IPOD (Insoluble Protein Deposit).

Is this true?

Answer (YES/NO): NO